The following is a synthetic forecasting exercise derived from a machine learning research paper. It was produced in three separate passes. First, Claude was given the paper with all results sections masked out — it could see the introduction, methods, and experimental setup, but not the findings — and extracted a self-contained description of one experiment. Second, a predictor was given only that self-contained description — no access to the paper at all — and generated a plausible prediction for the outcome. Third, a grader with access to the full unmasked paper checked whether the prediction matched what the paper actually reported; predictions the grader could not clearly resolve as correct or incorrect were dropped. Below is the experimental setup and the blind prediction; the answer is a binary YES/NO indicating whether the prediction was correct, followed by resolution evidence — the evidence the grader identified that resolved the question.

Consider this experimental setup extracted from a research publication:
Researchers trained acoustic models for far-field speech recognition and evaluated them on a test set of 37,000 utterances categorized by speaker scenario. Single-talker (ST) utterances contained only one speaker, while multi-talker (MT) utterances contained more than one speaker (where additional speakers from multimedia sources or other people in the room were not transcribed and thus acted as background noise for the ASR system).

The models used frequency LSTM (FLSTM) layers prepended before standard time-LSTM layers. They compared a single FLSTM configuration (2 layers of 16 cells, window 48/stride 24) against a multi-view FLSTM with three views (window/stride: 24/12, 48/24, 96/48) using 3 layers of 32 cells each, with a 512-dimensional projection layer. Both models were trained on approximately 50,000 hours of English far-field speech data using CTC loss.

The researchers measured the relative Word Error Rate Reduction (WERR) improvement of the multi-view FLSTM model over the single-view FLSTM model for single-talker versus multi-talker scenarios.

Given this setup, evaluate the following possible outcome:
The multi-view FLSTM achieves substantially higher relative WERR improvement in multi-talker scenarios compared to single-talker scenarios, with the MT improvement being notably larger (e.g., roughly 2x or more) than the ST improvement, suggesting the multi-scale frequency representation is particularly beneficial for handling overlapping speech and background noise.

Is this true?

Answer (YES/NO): NO